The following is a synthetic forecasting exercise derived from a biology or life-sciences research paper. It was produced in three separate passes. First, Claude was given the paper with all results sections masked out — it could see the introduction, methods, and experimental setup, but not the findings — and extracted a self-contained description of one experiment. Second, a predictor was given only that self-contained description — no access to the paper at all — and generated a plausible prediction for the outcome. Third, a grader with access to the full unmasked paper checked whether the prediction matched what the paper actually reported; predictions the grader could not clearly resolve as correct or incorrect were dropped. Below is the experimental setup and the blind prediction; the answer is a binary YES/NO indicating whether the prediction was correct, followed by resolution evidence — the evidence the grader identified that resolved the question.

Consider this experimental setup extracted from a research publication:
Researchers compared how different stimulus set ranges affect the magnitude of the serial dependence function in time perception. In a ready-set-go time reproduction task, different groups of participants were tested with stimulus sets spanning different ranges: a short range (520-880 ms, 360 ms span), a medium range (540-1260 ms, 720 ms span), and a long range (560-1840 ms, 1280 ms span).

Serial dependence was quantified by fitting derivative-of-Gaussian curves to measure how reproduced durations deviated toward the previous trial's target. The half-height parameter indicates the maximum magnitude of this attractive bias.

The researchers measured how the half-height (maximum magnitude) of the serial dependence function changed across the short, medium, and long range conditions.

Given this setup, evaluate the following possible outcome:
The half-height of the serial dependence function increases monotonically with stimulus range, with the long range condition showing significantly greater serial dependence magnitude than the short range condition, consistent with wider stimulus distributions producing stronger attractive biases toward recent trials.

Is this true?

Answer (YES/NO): YES